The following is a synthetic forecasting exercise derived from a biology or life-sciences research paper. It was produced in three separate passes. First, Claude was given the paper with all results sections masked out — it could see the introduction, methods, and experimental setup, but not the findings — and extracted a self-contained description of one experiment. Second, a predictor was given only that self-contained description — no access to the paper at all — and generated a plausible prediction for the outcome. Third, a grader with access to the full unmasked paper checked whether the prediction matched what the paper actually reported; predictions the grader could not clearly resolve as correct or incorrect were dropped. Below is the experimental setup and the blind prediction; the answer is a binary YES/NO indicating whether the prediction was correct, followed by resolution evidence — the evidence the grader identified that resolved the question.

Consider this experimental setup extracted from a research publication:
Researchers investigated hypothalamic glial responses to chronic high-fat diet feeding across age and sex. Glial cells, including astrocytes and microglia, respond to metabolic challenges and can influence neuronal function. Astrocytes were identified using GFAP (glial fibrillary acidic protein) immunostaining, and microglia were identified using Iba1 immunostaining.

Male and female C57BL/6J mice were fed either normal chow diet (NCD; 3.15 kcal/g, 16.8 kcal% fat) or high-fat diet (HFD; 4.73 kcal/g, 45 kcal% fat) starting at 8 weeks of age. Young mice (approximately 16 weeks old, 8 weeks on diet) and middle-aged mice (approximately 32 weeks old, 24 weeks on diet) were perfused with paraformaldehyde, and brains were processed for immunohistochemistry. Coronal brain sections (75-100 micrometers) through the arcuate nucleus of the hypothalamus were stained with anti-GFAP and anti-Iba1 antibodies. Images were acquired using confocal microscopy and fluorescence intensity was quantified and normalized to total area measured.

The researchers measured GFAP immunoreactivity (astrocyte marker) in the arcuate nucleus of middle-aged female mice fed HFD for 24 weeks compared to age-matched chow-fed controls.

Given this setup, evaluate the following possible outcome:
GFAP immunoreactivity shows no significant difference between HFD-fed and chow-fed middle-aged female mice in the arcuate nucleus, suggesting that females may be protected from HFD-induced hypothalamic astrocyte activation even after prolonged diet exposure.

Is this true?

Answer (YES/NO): YES